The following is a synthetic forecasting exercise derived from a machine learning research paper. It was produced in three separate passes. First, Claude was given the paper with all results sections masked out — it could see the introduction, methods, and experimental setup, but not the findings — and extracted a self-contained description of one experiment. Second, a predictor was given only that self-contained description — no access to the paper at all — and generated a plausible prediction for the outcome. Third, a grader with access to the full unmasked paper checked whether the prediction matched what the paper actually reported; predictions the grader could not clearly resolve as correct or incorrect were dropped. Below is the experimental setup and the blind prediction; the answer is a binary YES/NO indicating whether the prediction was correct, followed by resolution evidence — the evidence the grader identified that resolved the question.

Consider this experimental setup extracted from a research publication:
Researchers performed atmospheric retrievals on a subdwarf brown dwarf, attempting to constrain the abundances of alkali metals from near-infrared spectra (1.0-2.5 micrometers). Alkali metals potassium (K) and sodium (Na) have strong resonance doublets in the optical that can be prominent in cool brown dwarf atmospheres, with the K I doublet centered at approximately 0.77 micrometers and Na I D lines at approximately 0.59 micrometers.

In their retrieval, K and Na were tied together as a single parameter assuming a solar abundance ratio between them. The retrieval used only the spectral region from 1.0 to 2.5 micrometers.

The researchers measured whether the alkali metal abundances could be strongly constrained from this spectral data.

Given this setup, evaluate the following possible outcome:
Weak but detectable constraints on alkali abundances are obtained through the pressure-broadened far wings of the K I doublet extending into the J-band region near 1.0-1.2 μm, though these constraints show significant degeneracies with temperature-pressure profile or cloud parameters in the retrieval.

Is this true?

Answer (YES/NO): NO